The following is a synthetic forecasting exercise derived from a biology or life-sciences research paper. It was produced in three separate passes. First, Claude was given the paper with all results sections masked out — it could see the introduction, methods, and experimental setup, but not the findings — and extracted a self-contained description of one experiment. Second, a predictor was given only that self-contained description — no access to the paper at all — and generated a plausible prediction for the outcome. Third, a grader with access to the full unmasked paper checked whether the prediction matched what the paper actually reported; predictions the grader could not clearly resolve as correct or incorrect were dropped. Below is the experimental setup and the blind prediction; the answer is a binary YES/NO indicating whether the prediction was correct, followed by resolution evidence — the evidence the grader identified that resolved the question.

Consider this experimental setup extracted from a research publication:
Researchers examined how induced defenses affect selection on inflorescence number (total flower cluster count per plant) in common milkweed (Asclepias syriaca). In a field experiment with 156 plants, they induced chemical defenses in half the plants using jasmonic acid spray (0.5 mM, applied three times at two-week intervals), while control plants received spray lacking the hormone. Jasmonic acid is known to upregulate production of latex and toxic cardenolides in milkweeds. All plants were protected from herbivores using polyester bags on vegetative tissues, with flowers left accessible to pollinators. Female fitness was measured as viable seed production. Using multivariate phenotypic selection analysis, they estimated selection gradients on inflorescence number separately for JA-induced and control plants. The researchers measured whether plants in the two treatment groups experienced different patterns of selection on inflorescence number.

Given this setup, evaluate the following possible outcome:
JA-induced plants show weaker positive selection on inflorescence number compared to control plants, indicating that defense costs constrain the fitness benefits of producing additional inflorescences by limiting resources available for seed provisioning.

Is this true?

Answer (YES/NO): NO